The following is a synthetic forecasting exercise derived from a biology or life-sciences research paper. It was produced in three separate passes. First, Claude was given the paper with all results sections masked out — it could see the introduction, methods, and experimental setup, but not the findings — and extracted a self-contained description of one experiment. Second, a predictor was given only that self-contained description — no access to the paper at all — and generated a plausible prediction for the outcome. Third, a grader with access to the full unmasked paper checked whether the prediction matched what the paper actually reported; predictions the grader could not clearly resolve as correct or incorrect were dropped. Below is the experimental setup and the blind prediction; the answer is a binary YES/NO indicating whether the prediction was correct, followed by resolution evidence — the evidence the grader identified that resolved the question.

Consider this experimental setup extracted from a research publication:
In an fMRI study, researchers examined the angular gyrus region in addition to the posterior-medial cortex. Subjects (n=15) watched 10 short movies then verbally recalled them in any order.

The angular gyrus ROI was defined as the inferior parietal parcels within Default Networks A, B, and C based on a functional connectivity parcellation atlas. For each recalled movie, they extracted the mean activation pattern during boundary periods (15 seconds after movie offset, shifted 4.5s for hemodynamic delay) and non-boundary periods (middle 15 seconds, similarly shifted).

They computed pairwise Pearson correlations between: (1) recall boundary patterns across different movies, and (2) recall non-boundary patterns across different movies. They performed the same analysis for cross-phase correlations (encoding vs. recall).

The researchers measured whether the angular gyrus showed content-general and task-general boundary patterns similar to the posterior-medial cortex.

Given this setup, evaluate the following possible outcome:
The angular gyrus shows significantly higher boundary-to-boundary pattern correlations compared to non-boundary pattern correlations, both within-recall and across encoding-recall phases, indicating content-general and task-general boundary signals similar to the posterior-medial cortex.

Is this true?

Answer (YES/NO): YES